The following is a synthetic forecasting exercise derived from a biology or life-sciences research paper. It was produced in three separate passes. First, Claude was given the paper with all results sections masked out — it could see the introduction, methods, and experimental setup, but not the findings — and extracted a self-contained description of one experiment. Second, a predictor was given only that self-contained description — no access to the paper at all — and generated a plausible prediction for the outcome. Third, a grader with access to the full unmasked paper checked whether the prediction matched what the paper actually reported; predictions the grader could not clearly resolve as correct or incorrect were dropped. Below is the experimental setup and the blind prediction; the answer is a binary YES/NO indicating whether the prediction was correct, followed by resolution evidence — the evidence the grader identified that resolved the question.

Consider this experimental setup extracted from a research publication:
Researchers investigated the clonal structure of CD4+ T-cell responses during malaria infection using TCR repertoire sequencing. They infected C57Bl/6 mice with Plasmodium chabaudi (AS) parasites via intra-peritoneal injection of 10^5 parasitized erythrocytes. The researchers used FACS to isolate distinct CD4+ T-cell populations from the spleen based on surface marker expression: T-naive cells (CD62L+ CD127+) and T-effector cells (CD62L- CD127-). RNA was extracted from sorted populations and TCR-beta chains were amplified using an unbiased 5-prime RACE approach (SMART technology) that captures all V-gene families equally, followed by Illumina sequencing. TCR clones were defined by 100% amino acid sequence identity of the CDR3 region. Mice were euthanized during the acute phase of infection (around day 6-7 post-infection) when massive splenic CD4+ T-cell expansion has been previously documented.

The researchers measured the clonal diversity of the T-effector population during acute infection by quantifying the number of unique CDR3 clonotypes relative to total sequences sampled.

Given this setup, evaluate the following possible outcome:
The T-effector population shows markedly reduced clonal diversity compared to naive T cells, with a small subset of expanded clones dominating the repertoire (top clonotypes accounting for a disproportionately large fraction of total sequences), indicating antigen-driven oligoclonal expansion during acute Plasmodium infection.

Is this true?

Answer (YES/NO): NO